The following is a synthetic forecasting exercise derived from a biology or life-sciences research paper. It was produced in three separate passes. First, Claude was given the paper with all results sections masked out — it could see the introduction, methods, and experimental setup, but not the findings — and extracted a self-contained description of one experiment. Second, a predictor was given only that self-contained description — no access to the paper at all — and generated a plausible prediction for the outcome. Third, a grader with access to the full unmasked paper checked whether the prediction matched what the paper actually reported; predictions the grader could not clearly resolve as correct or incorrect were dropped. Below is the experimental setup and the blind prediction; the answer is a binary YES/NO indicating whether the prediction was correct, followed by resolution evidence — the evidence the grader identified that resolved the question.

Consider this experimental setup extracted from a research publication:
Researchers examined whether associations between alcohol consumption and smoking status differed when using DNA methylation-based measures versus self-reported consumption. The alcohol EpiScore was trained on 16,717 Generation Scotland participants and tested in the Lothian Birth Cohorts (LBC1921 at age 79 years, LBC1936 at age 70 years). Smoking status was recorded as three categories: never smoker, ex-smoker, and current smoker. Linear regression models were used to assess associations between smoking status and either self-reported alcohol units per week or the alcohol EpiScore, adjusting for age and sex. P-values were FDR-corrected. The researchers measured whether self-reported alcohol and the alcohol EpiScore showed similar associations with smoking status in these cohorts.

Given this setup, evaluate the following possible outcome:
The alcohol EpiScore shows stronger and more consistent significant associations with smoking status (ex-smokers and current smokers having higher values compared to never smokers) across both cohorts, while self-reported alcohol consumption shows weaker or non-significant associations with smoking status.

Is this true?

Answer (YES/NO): NO